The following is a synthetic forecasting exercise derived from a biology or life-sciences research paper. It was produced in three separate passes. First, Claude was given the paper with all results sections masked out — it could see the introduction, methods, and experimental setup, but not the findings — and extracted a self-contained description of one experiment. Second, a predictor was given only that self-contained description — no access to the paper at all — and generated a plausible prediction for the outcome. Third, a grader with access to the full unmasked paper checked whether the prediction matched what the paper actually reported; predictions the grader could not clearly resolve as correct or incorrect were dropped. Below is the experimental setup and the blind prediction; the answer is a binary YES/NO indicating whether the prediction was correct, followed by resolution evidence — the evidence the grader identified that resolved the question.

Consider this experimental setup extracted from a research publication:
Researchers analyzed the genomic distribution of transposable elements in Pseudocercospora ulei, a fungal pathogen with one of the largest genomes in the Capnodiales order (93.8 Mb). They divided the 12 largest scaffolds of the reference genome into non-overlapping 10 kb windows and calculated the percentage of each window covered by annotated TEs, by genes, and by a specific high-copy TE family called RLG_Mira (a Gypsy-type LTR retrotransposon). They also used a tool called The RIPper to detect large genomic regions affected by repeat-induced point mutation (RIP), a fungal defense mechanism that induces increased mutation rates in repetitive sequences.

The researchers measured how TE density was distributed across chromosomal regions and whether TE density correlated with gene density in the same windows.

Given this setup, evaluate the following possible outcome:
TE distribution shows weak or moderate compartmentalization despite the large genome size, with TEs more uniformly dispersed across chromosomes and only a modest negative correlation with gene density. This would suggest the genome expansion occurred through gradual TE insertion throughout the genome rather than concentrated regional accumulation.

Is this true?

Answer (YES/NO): NO